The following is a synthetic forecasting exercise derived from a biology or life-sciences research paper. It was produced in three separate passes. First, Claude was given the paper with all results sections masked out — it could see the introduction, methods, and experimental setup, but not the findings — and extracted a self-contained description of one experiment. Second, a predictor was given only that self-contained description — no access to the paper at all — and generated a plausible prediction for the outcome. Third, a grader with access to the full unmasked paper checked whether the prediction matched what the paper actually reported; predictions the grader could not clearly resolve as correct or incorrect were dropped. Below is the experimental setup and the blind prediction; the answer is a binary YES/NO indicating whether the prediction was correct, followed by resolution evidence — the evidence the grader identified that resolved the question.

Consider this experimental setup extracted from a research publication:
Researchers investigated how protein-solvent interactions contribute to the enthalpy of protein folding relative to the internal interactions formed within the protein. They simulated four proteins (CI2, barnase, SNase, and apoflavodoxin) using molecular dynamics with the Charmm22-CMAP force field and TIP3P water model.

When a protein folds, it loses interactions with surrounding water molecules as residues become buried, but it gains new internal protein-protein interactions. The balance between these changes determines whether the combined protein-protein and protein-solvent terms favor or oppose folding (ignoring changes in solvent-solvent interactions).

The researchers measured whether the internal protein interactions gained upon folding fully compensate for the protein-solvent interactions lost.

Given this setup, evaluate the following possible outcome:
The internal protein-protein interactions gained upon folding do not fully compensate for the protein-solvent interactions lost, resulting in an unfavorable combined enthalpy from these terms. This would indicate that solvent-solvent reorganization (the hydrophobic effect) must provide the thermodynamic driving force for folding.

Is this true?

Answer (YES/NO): YES